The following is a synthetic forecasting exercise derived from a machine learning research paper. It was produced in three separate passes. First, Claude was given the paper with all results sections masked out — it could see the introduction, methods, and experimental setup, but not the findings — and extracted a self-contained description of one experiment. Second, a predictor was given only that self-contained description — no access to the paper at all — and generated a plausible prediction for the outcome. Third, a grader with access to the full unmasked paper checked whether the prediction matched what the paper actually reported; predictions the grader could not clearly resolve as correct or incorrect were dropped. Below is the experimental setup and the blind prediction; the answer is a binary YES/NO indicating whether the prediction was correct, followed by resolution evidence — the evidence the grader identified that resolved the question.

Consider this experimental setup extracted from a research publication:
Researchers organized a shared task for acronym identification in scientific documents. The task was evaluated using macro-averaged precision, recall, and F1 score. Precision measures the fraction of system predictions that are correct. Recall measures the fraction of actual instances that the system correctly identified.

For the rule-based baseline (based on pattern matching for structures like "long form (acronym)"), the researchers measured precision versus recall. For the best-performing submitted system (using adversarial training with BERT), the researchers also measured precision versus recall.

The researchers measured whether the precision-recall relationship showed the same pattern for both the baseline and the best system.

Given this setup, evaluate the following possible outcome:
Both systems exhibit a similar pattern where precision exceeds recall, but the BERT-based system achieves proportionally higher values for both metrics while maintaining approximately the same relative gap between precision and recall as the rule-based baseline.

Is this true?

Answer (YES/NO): NO